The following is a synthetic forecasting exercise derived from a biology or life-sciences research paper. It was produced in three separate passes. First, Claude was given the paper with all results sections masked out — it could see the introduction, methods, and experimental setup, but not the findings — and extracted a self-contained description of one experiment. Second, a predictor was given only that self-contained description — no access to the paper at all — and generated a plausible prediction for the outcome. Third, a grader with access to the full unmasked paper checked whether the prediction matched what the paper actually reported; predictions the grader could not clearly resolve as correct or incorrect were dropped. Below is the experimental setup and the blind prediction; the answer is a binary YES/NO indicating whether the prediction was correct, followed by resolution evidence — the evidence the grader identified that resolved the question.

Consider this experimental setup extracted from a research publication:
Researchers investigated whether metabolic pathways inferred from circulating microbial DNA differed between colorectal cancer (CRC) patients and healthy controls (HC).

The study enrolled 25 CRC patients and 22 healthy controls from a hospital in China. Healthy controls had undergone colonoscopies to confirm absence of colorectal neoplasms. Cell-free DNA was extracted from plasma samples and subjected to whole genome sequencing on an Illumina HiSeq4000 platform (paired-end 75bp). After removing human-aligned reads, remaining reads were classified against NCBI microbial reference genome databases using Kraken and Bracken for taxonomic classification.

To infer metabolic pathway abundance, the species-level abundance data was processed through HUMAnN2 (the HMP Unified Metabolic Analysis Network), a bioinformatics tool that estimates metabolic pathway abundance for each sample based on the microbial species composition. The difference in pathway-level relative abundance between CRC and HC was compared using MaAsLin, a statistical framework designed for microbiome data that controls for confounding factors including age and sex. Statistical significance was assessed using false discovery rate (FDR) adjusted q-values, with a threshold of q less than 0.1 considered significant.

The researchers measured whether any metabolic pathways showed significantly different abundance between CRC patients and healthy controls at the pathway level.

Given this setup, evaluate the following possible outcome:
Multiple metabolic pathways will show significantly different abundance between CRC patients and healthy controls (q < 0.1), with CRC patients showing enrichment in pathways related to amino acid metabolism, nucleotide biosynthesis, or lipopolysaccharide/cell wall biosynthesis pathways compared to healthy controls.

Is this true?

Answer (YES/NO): NO